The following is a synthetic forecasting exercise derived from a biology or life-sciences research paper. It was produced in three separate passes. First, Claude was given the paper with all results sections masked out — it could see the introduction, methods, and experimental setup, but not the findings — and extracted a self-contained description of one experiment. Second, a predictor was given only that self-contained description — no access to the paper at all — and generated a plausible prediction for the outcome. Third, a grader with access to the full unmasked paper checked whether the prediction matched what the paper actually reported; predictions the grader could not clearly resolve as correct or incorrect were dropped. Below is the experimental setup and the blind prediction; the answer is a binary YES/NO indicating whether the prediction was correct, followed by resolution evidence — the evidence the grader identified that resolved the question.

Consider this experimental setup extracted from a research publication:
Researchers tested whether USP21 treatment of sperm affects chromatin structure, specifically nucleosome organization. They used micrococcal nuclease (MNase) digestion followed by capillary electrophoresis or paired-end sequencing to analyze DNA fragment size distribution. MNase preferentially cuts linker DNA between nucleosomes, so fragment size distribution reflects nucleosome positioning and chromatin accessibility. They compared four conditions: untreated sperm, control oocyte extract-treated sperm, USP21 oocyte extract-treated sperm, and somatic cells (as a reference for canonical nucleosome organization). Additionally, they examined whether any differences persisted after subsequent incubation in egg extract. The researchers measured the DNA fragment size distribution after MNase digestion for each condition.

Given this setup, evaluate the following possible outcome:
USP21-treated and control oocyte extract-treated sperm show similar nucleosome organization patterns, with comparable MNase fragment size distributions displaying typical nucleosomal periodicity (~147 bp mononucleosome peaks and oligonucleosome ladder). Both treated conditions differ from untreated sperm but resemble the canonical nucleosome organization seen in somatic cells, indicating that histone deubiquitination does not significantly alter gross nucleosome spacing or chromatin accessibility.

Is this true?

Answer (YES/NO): NO